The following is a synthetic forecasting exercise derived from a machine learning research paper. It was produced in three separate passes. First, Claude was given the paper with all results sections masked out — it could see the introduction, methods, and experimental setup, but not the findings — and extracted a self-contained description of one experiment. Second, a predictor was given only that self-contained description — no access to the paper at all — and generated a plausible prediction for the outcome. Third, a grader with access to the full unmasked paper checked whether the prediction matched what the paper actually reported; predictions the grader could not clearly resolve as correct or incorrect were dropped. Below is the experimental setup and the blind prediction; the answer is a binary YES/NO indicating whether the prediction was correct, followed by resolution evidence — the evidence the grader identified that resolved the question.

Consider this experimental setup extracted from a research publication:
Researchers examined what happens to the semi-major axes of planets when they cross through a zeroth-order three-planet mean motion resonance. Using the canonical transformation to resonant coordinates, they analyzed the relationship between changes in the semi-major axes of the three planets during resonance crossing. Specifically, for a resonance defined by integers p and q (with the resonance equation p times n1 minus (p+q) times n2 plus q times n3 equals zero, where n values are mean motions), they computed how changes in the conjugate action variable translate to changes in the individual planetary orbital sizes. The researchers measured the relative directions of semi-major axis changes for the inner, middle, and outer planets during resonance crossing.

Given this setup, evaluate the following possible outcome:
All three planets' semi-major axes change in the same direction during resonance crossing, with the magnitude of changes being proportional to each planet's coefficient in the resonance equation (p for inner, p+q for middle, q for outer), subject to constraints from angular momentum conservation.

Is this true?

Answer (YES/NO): NO